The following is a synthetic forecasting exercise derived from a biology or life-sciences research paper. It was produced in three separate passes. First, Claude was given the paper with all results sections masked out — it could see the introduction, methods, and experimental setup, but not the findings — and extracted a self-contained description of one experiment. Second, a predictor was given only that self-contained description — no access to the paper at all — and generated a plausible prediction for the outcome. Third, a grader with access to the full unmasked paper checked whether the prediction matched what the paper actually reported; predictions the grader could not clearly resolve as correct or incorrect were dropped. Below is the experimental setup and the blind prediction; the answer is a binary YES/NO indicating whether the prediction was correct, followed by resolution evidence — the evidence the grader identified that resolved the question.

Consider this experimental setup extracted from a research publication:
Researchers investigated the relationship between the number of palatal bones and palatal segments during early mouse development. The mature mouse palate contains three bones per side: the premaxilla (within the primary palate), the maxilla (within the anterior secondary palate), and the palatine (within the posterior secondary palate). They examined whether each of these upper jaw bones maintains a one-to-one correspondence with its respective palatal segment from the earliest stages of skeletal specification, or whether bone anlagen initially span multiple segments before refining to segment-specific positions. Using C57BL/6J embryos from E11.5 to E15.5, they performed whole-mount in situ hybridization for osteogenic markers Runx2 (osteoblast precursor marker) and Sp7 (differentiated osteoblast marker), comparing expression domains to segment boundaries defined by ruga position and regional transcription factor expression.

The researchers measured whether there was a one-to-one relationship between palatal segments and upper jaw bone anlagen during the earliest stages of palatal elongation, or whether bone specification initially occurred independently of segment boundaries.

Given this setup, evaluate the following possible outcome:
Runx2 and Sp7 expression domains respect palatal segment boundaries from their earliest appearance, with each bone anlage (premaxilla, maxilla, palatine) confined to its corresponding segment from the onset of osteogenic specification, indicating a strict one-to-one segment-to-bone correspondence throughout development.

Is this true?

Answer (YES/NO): NO